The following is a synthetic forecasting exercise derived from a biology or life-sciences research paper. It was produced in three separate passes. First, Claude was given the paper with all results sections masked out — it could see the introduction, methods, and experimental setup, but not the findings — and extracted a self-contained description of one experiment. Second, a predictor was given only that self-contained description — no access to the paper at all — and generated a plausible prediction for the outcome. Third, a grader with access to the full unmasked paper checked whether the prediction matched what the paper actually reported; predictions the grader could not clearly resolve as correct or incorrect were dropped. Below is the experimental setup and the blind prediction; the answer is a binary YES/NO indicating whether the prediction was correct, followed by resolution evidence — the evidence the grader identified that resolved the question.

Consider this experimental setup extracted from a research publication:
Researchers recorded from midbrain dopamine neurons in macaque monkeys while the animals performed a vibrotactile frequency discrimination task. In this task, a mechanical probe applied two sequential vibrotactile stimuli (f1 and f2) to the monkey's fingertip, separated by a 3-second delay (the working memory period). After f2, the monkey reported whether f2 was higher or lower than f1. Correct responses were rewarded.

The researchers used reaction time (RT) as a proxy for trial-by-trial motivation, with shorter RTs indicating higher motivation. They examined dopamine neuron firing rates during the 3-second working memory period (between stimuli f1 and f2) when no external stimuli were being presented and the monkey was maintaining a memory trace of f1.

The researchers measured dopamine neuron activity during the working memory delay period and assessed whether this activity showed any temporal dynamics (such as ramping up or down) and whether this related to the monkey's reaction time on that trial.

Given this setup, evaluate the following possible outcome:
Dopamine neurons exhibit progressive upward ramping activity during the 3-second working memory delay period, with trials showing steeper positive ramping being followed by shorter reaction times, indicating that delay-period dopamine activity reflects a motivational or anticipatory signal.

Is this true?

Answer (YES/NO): YES